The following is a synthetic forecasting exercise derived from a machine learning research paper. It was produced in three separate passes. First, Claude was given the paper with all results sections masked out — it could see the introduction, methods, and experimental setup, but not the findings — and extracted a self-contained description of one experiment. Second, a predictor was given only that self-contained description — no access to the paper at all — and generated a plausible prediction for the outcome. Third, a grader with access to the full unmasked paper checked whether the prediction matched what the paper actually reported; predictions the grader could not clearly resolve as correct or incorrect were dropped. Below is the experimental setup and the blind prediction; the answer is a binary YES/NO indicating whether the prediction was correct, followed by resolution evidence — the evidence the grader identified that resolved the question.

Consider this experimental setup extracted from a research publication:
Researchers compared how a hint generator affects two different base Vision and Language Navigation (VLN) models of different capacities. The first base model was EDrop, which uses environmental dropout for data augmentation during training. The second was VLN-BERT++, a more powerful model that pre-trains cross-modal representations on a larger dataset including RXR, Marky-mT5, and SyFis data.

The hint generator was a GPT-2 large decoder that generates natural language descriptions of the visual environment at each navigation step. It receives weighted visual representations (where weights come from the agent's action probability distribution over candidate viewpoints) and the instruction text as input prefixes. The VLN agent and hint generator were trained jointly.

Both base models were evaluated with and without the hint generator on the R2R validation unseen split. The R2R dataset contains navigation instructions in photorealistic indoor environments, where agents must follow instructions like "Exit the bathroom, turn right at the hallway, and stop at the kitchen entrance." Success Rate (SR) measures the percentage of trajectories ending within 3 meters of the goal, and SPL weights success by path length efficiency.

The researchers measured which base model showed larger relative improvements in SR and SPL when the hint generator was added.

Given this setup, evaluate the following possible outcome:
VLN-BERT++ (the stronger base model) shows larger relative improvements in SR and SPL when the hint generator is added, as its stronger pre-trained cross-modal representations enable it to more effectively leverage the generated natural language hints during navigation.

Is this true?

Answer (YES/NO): YES